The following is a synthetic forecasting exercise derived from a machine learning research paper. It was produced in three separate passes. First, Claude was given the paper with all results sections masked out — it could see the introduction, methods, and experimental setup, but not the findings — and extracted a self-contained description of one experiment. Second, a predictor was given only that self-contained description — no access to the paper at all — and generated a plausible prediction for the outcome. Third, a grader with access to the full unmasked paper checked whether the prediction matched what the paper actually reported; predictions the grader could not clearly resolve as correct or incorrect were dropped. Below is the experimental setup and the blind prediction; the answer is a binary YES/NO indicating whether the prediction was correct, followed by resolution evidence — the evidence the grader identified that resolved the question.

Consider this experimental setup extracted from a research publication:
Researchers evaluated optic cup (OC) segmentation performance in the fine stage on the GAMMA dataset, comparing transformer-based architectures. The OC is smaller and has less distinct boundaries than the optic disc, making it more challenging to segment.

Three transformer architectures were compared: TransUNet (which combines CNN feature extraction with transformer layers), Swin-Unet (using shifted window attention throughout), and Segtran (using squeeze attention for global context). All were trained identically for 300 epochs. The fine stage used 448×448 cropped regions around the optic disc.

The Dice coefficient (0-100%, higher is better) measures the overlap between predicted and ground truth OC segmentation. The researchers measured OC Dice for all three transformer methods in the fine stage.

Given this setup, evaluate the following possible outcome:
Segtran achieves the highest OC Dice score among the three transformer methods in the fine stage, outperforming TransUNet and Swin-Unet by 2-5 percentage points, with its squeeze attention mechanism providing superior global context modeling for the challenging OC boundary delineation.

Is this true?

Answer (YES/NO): NO